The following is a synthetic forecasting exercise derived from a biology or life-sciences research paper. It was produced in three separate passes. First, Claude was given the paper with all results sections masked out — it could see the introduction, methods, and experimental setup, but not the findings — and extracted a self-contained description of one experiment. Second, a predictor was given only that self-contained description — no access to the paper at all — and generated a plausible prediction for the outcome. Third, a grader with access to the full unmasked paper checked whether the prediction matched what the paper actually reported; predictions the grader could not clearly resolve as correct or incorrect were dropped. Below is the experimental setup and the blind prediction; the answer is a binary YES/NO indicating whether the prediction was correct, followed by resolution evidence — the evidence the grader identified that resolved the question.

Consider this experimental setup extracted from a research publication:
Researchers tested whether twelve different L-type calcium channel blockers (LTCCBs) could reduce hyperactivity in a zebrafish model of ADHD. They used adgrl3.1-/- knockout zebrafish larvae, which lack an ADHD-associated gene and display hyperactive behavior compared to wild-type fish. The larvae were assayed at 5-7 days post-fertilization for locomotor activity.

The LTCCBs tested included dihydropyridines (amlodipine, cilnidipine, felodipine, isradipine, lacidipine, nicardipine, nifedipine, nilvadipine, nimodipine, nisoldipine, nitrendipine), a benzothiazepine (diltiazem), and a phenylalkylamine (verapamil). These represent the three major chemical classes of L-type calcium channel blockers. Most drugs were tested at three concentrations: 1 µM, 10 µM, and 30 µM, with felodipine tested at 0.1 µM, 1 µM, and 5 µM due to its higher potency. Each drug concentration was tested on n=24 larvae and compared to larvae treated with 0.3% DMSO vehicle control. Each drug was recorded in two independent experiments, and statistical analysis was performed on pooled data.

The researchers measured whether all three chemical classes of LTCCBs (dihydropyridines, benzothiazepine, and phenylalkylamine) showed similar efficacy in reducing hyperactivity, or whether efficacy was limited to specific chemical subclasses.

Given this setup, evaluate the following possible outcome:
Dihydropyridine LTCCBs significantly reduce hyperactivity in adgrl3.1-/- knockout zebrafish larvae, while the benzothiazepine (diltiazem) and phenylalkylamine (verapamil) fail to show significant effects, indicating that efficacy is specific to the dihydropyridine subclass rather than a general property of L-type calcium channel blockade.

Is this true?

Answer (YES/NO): NO